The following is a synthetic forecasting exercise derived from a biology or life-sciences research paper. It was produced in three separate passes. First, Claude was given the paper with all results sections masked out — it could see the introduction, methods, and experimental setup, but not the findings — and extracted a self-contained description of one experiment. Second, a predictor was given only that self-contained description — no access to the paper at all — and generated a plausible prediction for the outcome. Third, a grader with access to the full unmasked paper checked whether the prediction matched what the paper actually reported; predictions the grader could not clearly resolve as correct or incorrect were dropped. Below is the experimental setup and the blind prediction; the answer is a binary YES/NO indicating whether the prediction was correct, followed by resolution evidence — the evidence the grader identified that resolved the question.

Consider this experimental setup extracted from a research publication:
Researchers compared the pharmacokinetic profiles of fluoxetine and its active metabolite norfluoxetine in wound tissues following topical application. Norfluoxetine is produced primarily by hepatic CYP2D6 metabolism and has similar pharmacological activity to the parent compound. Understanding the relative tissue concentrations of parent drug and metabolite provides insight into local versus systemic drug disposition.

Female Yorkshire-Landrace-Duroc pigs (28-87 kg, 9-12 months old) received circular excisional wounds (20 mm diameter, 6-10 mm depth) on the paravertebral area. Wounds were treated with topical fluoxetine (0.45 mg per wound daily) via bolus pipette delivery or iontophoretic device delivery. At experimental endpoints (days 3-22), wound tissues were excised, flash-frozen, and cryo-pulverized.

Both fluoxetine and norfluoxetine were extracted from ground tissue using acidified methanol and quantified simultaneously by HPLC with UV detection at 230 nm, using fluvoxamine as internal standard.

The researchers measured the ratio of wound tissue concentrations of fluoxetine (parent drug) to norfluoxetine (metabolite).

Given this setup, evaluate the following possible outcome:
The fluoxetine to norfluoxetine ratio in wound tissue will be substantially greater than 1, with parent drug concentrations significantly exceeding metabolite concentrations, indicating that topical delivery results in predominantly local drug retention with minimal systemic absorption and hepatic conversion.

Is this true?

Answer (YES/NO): YES